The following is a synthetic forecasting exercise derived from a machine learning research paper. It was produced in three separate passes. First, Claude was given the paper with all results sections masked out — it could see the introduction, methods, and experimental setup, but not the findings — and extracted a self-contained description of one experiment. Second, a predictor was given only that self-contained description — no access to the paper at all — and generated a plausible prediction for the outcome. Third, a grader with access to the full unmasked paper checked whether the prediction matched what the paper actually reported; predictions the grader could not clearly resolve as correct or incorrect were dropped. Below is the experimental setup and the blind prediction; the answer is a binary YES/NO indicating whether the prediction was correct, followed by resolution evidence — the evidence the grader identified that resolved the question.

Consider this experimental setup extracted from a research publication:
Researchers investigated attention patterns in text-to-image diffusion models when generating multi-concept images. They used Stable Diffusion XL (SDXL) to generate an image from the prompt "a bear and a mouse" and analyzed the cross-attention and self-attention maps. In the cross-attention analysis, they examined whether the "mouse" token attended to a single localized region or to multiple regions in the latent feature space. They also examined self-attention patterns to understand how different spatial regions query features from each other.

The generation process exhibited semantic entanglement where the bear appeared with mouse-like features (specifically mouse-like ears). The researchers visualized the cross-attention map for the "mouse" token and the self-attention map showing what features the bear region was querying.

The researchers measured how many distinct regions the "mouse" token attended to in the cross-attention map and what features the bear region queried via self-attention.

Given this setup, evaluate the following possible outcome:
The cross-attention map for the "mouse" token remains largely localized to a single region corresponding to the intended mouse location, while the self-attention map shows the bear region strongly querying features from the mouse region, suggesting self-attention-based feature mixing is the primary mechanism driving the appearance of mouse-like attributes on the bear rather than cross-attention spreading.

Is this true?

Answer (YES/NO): NO